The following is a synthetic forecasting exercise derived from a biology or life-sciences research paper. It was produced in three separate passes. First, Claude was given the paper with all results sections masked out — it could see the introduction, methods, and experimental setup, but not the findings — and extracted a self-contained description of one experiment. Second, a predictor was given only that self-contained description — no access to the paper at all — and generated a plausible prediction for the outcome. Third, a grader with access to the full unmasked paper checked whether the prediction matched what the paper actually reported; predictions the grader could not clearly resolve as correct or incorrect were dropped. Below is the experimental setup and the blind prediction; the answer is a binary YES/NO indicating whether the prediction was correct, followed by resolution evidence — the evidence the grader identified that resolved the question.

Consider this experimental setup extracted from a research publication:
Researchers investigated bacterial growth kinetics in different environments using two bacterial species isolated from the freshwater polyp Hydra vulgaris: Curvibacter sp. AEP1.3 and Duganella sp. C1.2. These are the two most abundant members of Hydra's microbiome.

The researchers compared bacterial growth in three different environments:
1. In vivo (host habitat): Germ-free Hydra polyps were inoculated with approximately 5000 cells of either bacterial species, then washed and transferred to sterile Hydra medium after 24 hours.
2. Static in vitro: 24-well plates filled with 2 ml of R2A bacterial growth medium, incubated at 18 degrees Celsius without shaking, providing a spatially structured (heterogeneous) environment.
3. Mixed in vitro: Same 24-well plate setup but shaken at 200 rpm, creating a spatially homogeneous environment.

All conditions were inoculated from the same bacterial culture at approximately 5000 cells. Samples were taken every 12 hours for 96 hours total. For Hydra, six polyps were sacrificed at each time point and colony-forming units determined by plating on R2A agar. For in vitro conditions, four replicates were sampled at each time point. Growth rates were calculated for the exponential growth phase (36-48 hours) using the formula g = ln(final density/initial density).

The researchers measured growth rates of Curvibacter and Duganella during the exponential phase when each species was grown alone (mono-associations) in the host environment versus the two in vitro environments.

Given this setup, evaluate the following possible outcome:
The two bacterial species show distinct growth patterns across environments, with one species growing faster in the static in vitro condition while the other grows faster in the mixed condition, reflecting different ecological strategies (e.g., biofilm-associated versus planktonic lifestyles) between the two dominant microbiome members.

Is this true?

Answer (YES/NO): NO